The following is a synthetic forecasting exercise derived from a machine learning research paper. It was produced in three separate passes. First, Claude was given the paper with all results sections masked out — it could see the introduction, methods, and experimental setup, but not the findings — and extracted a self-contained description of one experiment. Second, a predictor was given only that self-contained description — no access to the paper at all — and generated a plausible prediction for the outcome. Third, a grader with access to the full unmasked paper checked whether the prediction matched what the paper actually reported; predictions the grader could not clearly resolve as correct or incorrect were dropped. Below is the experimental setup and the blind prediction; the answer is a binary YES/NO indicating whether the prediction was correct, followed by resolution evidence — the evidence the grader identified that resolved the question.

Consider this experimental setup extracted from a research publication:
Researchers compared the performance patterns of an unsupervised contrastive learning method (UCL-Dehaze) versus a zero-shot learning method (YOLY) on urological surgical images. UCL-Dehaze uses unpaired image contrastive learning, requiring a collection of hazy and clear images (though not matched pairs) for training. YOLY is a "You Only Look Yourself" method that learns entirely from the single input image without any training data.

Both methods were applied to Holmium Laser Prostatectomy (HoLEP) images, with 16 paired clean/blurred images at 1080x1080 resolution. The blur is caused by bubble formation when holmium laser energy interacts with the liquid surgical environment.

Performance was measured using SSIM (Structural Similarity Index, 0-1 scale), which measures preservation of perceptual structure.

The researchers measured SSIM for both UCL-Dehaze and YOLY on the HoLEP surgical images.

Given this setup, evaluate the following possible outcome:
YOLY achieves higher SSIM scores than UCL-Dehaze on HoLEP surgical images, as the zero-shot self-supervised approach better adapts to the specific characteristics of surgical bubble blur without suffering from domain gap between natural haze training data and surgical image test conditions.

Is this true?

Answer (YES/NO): YES